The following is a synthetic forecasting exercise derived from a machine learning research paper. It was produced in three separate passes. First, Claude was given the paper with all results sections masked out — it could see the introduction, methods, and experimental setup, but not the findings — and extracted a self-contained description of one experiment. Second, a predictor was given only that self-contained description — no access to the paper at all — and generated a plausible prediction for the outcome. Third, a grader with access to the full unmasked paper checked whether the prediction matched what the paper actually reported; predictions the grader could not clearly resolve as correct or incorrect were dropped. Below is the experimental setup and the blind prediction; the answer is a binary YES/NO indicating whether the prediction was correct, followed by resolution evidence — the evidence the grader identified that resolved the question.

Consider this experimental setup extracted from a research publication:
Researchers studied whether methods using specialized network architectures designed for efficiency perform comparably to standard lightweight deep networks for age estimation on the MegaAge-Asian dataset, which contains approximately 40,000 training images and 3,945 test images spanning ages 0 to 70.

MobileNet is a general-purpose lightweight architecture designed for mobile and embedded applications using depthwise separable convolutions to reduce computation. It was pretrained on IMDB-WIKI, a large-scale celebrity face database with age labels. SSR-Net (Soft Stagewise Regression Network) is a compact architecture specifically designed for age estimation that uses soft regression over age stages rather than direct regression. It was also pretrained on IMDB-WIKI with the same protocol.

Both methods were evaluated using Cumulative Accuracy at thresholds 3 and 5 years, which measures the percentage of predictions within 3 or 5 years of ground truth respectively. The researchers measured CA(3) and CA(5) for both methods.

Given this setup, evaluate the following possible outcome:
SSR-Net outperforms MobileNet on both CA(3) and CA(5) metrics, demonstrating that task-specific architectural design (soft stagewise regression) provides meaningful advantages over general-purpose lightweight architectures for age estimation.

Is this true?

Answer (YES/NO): YES